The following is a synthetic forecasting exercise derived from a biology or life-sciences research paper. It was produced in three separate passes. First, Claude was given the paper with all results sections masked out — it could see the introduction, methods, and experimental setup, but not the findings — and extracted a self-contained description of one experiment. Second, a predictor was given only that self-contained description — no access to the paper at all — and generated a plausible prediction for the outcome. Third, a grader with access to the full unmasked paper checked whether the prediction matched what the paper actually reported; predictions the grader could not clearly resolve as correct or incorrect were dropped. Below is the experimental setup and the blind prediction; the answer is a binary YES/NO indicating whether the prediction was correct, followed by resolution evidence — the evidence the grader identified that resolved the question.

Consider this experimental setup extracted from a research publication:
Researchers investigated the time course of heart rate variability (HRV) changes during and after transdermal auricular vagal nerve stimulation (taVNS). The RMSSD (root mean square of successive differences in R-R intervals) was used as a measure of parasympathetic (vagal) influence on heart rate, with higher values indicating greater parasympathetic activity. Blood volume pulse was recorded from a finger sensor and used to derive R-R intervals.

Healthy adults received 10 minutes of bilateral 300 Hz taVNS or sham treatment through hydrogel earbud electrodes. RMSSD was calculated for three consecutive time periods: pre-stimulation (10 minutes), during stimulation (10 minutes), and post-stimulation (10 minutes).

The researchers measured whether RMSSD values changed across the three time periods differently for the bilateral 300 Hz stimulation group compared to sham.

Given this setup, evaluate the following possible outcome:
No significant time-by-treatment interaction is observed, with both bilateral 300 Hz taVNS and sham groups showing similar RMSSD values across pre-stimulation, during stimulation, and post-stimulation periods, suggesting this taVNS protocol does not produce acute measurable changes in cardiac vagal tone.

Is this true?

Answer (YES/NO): YES